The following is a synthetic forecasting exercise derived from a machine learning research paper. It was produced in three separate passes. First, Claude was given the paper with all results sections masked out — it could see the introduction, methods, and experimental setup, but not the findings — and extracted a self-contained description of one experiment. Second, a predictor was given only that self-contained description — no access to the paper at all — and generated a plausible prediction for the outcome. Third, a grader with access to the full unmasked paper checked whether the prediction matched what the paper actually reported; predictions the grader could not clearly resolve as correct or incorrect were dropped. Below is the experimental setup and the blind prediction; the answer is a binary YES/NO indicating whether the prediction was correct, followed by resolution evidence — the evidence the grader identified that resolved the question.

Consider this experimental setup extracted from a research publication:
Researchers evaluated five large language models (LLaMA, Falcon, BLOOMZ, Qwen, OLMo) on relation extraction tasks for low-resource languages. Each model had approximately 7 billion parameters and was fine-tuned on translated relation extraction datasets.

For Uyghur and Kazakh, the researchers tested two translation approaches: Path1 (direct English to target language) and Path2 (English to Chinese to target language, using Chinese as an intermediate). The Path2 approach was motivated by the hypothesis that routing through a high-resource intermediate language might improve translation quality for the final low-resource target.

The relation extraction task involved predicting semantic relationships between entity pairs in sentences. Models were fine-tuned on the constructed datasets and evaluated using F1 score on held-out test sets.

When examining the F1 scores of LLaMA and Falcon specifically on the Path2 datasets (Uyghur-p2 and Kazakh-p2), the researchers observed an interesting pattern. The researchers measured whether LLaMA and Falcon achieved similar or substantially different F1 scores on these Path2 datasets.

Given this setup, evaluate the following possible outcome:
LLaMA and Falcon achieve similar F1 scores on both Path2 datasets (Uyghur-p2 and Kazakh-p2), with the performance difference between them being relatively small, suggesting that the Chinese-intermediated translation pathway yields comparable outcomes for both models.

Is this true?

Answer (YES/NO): YES